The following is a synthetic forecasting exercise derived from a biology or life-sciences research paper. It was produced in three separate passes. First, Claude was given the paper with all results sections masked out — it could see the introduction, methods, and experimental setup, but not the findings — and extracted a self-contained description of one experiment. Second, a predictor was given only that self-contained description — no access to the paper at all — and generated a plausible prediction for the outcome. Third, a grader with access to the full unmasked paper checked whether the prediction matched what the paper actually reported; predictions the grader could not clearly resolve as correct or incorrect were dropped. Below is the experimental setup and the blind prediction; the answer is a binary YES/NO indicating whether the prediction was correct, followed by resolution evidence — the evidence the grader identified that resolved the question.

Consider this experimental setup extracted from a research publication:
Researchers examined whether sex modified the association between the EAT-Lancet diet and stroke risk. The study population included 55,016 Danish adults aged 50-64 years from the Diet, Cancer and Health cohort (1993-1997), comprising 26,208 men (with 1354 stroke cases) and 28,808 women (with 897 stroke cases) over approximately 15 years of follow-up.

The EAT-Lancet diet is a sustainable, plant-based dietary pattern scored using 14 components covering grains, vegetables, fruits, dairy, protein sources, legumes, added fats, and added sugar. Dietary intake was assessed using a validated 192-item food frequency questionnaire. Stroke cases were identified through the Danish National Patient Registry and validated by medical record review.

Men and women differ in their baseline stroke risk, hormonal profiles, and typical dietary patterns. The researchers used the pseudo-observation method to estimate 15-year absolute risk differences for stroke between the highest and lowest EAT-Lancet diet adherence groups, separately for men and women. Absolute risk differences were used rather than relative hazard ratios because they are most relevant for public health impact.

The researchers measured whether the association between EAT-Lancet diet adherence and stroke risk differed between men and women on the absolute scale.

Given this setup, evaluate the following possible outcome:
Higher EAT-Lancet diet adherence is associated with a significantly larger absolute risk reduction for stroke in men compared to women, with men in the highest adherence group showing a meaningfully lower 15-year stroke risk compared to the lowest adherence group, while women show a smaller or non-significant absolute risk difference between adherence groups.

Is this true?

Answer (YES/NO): NO